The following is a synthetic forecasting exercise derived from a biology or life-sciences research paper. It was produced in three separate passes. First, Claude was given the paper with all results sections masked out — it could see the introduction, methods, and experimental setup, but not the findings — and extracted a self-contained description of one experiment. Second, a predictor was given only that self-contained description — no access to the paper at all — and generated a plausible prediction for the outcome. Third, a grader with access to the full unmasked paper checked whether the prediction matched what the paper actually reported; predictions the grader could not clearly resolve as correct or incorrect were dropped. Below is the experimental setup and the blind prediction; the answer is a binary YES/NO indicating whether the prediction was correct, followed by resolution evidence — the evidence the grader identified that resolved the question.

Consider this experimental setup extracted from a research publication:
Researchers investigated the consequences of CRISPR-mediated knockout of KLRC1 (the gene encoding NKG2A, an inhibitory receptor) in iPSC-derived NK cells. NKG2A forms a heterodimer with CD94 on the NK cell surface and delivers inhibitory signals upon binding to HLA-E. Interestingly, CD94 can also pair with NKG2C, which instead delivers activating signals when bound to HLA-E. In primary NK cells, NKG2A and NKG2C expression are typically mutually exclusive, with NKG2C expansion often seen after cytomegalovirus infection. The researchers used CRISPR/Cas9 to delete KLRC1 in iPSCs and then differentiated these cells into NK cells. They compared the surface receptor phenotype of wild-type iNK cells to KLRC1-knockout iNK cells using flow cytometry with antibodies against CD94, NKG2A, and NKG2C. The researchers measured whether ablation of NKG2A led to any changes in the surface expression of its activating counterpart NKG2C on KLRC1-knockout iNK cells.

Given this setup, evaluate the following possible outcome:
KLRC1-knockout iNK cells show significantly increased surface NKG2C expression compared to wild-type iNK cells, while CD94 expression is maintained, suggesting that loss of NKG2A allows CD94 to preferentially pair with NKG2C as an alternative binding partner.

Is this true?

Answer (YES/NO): NO